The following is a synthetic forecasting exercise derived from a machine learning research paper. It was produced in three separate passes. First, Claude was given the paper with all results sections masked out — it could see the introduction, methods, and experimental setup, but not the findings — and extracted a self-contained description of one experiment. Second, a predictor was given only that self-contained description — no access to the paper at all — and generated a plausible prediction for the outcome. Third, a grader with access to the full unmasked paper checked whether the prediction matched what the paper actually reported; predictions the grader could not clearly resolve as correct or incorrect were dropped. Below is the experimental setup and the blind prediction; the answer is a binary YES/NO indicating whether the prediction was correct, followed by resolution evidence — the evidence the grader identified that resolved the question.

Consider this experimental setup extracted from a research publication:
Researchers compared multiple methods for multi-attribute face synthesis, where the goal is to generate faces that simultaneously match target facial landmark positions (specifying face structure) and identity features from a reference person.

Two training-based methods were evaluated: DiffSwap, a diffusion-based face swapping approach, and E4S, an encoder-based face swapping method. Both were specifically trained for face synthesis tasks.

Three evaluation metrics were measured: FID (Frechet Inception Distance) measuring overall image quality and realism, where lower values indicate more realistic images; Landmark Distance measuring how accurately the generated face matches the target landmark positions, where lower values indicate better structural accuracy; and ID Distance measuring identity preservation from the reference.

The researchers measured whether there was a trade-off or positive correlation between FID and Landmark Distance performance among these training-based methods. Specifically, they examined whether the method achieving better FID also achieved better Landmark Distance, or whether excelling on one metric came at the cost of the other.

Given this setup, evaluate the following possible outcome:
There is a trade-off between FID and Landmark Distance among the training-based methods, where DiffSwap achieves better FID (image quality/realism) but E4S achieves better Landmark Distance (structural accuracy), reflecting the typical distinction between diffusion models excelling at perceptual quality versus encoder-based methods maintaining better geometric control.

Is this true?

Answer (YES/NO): NO